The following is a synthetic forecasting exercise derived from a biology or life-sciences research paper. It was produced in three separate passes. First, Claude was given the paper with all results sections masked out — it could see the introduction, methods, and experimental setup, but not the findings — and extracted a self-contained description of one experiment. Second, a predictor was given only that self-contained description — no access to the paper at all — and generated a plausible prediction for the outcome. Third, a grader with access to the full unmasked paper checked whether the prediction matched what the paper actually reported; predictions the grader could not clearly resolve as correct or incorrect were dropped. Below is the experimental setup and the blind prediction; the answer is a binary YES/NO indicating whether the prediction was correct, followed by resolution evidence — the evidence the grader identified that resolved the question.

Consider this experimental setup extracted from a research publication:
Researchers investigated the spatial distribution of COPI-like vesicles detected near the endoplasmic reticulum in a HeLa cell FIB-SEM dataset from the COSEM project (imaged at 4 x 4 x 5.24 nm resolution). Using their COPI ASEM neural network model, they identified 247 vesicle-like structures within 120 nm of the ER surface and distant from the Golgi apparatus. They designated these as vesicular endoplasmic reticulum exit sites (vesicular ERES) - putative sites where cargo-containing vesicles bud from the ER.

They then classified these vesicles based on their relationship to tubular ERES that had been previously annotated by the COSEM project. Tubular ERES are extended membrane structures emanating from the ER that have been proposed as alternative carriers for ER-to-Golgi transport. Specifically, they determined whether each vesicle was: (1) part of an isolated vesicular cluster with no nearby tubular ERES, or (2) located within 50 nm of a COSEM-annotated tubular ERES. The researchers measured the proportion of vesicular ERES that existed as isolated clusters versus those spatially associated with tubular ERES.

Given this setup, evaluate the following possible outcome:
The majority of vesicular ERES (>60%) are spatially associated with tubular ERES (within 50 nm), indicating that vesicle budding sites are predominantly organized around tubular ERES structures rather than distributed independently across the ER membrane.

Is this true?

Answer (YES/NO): NO